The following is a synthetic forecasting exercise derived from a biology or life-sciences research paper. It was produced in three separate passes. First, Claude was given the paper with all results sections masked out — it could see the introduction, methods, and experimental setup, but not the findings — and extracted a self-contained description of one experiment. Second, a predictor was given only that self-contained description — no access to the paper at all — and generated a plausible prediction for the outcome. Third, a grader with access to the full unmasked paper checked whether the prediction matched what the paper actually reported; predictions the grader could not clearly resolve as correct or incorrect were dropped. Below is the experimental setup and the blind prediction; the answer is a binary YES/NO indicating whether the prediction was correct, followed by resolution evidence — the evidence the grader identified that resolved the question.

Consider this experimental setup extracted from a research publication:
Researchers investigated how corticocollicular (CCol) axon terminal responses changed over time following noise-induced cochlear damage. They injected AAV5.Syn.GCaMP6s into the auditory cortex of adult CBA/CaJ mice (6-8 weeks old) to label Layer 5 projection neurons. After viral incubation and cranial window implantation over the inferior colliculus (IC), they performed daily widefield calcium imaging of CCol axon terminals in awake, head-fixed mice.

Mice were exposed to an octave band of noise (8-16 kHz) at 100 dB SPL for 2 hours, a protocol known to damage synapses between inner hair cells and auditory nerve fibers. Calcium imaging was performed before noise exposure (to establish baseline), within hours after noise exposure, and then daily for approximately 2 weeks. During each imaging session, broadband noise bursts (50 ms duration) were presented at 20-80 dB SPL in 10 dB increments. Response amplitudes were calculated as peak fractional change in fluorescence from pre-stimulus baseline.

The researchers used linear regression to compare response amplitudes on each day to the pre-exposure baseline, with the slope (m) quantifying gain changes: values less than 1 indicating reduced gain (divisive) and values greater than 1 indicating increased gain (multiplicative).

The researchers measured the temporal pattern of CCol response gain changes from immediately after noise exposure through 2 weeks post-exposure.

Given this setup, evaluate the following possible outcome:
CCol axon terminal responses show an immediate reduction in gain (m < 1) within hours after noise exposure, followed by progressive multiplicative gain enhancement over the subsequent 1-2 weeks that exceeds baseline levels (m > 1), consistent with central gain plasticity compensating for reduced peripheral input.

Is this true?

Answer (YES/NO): NO